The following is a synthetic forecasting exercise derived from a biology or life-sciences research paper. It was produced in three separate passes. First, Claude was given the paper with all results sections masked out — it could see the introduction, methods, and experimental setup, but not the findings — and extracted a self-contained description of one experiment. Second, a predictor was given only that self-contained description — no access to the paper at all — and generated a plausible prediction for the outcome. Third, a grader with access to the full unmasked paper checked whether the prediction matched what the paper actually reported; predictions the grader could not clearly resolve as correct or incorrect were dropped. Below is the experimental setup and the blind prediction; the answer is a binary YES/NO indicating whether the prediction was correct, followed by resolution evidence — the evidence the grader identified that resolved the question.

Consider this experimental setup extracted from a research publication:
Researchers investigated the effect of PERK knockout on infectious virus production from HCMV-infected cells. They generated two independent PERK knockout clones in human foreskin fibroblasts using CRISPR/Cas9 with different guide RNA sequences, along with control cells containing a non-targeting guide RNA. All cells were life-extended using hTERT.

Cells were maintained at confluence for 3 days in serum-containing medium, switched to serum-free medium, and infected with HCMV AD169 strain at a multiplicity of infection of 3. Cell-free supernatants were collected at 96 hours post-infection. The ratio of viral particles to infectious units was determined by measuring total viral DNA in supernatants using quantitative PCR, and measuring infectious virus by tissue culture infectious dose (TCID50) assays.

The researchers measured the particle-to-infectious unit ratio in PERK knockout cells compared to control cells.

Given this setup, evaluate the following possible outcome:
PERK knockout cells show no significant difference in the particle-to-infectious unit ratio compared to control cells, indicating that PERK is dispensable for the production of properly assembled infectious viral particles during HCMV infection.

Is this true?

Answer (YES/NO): NO